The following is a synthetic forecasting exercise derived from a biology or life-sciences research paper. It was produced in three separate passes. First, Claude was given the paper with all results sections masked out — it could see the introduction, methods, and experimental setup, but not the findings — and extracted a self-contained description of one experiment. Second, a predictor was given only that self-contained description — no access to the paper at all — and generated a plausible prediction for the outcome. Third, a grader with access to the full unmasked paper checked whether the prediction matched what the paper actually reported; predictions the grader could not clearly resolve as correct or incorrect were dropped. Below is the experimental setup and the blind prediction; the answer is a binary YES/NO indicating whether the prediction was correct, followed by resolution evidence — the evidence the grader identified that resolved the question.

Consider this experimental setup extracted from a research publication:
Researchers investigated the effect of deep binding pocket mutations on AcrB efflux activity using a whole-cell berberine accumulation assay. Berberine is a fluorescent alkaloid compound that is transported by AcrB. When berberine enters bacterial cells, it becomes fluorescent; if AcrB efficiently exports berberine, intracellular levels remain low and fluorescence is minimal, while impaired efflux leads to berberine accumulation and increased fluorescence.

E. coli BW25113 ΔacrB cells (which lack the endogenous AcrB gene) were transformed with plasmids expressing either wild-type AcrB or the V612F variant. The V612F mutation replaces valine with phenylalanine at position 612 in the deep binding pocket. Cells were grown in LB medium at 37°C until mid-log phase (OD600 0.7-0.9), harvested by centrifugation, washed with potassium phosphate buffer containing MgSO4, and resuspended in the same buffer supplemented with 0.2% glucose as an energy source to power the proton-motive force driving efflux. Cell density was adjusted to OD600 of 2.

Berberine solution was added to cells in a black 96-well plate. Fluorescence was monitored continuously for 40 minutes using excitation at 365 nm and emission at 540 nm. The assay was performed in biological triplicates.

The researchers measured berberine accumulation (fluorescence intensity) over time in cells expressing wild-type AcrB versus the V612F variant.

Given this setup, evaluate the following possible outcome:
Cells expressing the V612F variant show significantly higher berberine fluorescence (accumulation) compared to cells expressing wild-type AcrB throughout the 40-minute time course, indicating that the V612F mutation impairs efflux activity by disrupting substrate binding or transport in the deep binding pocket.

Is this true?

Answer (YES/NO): YES